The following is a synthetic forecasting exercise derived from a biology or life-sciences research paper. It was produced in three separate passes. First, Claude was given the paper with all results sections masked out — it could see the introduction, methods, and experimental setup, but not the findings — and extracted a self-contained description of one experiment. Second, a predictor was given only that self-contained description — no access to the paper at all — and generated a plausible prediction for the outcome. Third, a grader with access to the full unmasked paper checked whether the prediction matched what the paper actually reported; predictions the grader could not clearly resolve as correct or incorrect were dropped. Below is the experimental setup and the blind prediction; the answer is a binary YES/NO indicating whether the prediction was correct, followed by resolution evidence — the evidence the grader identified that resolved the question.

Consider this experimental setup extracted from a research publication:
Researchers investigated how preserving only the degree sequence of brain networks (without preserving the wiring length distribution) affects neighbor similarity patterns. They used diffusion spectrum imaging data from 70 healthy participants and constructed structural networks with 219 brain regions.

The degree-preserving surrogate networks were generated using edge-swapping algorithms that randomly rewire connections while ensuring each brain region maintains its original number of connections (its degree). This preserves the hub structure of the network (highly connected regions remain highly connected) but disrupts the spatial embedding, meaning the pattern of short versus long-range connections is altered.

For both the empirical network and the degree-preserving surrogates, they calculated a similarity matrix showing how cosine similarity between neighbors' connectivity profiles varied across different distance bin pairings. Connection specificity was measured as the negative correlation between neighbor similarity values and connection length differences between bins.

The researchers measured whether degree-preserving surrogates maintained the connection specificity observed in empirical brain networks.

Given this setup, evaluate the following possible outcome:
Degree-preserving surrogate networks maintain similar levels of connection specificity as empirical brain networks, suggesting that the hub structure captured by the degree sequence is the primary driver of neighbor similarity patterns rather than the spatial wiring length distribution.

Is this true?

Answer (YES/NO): NO